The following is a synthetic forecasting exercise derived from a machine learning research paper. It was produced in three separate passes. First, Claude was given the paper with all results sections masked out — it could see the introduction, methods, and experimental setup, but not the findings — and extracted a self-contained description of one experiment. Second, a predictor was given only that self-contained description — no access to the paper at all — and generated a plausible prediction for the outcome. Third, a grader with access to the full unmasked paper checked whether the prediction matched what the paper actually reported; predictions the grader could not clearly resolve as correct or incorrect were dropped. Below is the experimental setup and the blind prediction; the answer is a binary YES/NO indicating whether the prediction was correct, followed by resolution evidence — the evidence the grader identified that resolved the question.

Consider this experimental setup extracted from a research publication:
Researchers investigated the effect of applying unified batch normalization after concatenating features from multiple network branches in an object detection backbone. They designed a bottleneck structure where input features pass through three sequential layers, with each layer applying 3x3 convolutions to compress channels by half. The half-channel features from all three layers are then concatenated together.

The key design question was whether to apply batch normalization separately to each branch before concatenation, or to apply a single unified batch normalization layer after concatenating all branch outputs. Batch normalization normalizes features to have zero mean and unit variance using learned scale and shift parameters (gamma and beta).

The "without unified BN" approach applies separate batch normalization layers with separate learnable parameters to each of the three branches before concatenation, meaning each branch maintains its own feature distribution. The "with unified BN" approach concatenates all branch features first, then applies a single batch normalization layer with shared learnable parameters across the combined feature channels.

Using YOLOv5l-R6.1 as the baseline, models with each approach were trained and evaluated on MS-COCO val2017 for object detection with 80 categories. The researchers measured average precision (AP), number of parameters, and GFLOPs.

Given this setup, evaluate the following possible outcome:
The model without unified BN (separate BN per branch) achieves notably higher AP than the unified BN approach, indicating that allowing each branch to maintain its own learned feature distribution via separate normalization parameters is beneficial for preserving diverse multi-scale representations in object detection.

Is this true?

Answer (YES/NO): NO